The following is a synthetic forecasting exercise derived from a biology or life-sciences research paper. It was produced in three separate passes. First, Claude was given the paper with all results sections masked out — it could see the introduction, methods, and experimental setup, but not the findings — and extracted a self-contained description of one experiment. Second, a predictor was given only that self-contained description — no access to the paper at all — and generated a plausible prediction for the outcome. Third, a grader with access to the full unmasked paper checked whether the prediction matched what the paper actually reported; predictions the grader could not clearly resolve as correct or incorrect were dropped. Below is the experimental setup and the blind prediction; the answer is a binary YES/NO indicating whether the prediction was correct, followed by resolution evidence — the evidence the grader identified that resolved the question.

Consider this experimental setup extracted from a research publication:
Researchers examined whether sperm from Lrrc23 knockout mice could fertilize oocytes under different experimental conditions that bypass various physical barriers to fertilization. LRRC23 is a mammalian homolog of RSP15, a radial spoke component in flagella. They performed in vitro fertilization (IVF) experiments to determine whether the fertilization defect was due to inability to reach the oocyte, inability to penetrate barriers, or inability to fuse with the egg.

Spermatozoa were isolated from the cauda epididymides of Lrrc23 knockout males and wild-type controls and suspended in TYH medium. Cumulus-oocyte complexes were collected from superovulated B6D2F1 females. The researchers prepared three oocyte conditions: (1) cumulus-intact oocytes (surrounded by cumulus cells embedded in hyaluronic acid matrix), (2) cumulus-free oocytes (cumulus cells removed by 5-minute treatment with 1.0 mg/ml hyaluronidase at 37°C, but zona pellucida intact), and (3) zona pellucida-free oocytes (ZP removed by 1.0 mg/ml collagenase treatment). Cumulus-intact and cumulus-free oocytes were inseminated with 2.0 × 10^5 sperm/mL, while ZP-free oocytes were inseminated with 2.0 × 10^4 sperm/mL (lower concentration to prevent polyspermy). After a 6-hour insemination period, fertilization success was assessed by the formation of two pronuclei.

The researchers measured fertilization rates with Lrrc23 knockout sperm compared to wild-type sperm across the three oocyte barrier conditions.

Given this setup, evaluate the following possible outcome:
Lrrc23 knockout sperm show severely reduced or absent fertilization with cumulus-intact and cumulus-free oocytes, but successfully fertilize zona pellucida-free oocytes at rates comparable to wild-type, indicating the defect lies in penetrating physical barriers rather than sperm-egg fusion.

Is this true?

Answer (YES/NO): YES